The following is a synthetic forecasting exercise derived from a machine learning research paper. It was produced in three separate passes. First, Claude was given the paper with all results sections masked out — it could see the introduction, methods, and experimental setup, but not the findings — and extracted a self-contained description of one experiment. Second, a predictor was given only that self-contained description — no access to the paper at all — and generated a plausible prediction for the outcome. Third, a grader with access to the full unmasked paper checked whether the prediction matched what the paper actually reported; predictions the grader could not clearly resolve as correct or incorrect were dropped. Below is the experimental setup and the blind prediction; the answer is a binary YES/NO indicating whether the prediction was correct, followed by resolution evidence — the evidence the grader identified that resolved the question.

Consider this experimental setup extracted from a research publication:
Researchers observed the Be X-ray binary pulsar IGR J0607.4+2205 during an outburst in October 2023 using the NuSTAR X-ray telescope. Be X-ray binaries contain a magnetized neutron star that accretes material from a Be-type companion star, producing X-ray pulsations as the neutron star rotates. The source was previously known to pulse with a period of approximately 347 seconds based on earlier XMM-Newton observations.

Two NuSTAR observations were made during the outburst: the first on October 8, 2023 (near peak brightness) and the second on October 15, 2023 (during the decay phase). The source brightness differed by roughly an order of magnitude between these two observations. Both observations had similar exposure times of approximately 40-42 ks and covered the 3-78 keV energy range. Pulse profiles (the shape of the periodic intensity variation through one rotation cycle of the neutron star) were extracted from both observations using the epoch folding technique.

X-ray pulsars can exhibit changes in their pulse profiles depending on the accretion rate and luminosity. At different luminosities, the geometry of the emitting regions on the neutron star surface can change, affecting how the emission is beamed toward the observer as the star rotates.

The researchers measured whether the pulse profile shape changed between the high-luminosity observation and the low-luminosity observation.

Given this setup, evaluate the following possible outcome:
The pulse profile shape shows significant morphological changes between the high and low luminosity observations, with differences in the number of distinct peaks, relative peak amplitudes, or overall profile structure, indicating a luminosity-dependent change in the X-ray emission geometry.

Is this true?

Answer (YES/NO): YES